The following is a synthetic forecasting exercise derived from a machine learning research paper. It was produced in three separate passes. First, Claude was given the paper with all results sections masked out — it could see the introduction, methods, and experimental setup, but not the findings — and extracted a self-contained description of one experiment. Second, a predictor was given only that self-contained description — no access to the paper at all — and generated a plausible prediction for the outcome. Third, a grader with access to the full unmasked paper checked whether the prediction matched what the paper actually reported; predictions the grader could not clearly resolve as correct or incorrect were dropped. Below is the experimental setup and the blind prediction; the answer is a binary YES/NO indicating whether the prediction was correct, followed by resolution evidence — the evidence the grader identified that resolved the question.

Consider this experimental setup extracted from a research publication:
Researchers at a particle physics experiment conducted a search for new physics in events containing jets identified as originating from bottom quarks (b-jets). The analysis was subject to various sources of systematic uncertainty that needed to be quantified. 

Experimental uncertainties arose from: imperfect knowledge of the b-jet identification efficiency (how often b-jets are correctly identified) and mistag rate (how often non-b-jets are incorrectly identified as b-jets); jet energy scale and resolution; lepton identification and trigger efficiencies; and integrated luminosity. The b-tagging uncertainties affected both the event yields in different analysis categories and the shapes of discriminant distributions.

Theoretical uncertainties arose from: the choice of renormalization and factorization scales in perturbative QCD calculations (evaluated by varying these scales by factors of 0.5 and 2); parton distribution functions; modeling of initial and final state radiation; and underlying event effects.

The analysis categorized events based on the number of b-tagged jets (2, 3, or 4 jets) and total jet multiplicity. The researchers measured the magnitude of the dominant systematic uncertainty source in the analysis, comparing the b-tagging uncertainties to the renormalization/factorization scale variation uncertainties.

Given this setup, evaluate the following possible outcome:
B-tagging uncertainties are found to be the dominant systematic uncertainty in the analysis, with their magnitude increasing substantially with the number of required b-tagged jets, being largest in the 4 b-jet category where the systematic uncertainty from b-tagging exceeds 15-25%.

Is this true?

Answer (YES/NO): NO